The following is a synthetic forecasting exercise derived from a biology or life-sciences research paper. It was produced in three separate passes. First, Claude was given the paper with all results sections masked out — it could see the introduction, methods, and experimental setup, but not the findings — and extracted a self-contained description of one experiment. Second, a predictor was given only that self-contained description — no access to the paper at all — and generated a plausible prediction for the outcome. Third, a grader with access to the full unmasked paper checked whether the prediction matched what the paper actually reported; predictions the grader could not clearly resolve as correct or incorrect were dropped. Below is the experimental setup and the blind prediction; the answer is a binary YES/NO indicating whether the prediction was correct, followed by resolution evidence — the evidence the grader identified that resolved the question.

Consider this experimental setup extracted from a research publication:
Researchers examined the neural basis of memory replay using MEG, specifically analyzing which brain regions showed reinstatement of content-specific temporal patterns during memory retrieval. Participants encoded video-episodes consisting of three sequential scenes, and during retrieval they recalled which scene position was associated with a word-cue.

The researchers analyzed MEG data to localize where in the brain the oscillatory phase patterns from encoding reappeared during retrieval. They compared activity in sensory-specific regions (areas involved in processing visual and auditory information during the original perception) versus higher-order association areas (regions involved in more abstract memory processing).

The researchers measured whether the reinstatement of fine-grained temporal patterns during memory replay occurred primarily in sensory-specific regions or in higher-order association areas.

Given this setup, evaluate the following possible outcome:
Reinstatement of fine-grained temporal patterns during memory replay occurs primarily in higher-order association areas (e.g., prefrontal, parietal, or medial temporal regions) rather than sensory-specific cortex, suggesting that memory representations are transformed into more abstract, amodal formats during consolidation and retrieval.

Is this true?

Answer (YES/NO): NO